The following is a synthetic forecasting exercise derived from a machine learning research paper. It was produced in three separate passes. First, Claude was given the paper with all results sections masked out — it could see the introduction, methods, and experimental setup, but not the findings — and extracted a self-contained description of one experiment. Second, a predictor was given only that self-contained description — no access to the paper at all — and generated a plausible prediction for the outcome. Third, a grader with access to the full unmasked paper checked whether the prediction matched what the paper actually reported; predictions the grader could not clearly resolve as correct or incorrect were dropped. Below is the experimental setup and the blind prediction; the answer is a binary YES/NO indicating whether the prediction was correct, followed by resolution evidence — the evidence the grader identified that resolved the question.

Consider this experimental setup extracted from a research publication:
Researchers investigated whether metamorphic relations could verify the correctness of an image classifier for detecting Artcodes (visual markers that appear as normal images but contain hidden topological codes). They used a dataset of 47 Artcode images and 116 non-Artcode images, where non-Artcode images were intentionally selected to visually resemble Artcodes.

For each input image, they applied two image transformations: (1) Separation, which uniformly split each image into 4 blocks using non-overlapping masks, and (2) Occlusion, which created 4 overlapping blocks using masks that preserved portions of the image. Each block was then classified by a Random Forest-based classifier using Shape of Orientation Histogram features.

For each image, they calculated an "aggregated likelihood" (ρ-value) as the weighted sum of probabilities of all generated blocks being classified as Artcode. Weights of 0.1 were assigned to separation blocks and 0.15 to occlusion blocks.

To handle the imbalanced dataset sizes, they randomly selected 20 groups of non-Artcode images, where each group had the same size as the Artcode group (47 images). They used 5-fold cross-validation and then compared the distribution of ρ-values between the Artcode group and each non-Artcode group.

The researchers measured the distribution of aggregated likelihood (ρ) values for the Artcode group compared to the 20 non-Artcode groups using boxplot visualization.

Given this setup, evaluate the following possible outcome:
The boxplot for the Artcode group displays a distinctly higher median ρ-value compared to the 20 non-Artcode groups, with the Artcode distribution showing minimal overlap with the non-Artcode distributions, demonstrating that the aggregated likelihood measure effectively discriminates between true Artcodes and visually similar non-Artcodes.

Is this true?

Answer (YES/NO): NO